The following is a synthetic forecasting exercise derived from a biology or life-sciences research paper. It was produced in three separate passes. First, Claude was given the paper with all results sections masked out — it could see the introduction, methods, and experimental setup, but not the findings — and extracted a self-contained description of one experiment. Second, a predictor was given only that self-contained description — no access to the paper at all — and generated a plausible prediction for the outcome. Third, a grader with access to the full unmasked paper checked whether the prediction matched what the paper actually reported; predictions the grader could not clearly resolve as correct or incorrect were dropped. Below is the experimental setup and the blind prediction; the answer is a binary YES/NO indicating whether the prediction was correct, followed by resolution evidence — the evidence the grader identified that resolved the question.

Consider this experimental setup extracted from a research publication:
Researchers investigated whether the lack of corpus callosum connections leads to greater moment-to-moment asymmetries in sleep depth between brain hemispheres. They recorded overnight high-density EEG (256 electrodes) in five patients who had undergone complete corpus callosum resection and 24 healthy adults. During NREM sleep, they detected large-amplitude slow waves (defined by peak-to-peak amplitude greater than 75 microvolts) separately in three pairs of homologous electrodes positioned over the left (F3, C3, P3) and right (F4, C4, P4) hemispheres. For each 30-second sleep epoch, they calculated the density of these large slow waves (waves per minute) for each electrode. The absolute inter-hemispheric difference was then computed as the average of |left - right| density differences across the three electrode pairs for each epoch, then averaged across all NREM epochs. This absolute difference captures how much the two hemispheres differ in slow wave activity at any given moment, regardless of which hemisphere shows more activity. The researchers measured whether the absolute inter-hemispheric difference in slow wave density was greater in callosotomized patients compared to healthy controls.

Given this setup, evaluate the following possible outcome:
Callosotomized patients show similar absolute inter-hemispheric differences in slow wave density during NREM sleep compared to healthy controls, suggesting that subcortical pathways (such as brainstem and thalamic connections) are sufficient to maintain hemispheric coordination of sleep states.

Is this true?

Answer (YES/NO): NO